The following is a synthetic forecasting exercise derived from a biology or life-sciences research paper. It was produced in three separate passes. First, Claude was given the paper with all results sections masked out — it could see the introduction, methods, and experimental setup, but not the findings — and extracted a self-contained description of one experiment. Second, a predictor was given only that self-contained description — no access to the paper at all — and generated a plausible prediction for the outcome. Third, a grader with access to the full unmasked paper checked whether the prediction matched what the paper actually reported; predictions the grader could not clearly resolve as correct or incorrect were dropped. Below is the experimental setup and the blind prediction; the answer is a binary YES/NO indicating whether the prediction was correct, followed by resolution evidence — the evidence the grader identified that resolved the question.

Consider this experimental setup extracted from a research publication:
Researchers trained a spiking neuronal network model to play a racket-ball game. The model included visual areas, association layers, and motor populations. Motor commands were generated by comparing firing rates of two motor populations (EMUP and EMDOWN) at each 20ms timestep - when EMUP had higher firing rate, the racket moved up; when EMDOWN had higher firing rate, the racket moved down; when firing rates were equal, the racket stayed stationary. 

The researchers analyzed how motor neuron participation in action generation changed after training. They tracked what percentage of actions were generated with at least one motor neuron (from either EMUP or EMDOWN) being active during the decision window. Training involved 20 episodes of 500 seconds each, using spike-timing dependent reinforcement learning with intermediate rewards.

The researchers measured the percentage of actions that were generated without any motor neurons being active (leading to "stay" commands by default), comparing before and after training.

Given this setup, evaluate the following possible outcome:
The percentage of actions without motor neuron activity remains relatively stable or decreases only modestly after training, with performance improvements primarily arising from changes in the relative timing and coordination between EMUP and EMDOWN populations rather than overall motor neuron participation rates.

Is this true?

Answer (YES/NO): NO